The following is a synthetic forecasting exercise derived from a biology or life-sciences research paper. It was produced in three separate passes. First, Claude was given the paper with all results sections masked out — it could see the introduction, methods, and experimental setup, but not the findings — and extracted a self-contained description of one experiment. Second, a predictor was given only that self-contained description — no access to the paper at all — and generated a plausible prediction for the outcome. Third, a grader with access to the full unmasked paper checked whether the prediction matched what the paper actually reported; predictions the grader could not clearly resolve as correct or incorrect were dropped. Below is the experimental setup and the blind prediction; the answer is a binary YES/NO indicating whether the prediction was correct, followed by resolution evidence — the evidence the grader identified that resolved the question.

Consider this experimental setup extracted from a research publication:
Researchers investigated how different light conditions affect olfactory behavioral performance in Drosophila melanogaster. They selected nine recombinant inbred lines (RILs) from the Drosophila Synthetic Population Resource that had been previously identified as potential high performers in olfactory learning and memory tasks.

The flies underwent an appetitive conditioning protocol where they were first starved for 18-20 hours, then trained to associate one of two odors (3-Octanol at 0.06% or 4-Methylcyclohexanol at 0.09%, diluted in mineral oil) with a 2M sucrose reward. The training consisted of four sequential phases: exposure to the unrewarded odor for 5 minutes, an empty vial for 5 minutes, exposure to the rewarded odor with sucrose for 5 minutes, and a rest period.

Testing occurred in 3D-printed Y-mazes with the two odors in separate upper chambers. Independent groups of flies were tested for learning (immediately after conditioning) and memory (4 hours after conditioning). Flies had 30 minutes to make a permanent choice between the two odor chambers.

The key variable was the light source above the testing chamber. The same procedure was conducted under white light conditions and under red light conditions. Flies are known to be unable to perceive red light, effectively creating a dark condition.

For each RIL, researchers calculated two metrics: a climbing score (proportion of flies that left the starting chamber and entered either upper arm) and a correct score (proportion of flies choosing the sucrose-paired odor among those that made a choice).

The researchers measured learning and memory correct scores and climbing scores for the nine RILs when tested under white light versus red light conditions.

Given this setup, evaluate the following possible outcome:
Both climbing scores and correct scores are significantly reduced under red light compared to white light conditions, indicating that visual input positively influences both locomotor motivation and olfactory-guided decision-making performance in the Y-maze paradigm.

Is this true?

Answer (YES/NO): NO